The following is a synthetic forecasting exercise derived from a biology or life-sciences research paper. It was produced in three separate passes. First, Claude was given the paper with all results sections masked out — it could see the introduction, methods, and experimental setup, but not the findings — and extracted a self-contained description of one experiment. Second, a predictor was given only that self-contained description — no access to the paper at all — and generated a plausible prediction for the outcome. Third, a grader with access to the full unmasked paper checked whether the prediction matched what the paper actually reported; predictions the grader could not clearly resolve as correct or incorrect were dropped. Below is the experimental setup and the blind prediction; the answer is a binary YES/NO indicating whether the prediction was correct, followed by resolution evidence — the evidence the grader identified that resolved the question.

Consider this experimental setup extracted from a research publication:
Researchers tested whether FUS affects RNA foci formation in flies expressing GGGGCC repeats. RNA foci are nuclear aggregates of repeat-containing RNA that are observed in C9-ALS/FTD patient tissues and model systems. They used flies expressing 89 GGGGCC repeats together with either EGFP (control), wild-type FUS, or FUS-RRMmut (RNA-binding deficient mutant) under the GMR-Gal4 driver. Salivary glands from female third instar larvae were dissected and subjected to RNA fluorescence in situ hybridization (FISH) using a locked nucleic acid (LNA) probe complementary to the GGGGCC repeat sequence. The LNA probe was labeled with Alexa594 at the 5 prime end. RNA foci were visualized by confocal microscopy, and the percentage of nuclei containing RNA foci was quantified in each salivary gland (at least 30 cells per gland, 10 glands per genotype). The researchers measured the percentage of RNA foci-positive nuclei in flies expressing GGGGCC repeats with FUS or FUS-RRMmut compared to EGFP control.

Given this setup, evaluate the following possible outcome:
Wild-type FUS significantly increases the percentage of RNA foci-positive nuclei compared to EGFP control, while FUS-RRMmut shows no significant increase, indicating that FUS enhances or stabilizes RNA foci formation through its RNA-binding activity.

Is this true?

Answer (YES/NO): NO